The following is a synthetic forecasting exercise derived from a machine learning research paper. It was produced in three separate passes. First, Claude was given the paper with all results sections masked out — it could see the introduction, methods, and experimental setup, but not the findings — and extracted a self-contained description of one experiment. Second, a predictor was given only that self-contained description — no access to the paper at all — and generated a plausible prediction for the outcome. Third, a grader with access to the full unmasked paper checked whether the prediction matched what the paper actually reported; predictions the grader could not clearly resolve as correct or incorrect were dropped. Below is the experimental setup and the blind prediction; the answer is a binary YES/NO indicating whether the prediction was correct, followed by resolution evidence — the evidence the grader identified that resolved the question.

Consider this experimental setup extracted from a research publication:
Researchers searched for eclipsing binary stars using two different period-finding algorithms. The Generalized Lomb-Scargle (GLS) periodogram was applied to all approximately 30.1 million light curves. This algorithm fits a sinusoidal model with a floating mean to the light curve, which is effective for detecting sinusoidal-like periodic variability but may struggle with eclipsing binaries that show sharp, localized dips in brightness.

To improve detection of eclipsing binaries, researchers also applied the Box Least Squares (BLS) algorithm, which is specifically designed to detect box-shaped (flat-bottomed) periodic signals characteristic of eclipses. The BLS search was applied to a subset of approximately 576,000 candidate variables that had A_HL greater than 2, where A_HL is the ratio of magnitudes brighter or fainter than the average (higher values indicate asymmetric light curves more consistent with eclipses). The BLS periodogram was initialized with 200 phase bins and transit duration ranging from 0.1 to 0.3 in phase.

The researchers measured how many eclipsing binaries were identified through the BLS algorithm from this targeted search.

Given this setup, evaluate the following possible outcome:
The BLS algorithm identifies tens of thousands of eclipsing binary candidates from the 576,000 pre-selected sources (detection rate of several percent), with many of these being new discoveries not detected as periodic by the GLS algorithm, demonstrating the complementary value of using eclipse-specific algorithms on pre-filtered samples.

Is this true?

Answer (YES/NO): NO